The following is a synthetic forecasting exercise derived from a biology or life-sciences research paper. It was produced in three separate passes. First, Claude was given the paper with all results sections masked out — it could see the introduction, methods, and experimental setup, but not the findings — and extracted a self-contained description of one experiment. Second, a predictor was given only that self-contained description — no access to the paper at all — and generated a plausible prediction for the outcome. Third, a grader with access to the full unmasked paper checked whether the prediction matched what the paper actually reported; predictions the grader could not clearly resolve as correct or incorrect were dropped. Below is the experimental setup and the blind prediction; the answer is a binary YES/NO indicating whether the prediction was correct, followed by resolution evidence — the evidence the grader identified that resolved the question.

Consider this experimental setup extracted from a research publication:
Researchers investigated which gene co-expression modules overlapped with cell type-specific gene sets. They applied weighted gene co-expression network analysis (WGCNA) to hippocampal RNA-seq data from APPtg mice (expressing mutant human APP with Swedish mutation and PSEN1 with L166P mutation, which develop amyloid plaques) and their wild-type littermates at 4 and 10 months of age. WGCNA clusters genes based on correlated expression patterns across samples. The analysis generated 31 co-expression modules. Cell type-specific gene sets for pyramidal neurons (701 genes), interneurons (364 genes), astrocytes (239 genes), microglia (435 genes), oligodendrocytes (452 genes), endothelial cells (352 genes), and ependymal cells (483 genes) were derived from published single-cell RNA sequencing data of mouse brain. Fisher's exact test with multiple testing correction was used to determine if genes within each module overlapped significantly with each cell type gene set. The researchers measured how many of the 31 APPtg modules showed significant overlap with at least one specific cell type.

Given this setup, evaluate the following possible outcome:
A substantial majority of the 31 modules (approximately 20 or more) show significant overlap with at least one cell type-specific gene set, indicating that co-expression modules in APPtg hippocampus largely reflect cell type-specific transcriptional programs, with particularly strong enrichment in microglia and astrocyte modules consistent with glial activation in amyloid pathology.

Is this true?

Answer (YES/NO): NO